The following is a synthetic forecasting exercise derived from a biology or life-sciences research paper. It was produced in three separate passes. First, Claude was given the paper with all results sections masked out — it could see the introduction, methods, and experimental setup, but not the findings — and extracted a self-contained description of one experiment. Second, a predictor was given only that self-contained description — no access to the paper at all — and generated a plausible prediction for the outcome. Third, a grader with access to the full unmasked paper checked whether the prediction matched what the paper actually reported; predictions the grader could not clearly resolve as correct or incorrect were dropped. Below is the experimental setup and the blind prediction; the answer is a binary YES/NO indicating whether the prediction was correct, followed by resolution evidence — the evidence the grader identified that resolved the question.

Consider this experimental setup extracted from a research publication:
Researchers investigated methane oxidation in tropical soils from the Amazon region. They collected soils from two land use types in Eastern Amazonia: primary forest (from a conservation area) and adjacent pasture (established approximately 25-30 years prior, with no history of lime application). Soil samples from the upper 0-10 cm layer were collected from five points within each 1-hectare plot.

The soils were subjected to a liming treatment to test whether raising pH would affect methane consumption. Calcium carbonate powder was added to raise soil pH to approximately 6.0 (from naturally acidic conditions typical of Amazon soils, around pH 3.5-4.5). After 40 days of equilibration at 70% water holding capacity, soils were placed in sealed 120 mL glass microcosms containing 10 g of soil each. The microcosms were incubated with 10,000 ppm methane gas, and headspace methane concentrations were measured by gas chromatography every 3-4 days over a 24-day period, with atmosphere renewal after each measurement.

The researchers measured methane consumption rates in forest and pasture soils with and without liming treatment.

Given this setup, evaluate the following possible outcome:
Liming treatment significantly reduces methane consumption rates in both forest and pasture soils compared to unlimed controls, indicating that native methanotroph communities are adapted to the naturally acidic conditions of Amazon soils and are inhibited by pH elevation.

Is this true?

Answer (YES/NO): NO